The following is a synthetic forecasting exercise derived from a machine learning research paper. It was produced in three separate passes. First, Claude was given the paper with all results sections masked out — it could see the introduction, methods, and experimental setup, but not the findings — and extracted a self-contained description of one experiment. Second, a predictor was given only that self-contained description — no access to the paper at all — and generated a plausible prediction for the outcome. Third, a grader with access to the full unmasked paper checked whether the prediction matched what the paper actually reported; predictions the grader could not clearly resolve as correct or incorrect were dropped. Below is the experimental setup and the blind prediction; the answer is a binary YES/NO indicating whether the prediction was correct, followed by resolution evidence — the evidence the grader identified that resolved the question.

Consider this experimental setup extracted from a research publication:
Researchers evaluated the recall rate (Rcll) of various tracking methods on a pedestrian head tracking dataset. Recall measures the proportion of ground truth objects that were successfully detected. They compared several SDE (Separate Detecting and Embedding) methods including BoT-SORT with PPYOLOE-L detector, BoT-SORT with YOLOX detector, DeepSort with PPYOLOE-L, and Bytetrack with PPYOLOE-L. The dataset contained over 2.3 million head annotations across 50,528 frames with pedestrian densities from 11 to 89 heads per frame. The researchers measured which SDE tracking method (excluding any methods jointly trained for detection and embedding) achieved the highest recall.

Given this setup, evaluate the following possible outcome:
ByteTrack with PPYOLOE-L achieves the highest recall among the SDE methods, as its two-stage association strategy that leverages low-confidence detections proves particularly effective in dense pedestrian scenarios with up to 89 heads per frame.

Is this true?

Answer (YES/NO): YES